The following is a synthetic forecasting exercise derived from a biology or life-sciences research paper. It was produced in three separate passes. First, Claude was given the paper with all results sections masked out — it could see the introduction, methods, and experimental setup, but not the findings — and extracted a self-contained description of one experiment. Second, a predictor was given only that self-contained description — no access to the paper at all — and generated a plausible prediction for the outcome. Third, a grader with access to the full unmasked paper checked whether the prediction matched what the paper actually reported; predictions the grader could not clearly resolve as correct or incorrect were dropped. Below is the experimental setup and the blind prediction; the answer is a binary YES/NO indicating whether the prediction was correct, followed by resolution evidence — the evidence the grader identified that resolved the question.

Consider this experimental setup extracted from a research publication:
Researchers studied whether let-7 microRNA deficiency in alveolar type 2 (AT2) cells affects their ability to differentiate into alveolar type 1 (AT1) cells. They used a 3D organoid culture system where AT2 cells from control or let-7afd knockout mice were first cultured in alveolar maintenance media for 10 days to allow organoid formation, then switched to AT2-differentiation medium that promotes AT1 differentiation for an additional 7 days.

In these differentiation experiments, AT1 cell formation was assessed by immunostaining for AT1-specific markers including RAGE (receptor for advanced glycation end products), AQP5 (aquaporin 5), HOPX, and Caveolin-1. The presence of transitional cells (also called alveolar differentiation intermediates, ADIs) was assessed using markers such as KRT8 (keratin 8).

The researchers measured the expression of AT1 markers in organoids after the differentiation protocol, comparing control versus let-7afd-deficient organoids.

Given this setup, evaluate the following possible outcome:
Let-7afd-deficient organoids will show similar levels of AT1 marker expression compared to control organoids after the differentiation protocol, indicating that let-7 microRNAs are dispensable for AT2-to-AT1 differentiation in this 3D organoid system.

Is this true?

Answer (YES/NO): NO